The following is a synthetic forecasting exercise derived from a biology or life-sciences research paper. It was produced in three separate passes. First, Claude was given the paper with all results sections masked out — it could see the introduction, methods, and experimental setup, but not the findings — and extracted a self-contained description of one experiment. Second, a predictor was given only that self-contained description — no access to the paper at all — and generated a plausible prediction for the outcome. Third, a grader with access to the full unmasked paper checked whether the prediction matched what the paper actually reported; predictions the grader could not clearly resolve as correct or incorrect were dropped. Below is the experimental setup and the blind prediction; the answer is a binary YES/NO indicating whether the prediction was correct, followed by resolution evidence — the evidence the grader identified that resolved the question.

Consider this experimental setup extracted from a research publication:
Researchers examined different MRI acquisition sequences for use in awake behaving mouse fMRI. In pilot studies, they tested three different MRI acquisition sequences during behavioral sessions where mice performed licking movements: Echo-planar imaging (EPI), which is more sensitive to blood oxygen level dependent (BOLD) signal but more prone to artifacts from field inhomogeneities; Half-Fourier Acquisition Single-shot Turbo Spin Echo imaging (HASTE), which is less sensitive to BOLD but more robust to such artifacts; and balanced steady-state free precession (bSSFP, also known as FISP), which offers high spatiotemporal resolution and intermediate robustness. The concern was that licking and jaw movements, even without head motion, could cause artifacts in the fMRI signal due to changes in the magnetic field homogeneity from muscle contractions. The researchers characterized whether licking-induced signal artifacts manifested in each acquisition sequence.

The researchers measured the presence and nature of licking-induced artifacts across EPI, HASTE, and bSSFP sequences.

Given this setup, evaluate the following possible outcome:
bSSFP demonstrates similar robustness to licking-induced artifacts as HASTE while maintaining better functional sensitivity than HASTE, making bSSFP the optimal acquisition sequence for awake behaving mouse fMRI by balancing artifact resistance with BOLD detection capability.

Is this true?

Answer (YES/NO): NO